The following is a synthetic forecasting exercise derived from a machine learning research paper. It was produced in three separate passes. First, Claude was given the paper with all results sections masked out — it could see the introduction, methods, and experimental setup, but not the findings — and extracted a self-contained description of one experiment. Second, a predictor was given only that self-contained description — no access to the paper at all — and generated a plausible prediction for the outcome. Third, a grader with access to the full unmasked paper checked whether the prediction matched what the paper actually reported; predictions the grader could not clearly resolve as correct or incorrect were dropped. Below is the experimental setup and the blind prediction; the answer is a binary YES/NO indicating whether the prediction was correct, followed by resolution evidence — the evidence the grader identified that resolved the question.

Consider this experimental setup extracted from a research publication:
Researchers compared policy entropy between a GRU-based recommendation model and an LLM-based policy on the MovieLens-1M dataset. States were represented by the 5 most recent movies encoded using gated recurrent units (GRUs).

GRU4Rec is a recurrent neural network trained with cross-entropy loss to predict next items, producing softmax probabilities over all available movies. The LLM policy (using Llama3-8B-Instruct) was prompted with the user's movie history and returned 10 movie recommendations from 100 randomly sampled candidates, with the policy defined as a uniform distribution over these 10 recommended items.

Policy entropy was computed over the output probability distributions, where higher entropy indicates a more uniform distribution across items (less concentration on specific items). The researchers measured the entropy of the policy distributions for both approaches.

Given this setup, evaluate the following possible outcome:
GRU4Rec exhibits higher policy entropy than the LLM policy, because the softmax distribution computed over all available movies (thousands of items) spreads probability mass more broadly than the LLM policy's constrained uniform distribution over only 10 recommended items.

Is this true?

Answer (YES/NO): NO